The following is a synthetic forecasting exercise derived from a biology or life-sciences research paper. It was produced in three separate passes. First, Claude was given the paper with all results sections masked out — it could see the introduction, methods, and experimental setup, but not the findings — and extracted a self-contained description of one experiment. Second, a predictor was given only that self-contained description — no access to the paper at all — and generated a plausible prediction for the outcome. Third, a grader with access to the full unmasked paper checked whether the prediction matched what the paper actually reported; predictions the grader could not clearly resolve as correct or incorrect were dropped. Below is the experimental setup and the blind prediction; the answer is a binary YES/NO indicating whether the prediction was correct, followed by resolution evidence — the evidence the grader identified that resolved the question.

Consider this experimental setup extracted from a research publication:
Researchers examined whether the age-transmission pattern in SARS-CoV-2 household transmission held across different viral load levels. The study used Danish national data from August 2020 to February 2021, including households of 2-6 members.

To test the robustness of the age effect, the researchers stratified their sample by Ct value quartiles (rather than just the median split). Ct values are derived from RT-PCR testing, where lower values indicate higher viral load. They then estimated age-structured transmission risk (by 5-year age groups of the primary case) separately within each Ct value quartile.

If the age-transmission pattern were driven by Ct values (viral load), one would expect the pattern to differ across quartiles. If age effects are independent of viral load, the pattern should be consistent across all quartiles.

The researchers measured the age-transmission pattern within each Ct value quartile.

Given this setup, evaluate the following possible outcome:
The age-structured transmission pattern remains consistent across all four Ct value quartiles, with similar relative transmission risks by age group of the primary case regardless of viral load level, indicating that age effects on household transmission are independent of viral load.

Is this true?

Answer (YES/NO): YES